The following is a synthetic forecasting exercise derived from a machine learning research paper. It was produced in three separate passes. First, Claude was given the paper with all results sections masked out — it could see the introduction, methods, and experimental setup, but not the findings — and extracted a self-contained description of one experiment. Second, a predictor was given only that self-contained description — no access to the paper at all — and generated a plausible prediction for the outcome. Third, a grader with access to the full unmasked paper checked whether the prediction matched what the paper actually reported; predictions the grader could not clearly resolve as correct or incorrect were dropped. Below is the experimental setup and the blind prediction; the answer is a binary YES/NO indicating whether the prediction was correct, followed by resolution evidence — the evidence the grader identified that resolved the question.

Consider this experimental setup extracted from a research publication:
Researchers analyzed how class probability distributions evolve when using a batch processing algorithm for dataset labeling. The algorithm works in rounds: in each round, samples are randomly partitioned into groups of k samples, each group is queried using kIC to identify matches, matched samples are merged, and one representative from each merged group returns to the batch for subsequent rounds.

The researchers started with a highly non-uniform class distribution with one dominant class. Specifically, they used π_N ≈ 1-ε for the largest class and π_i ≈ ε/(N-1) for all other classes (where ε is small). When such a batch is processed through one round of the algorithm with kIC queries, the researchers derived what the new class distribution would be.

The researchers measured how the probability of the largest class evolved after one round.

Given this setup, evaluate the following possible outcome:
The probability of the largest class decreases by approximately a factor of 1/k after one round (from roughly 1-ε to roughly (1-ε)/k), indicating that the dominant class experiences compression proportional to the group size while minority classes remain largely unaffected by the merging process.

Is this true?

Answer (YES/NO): NO